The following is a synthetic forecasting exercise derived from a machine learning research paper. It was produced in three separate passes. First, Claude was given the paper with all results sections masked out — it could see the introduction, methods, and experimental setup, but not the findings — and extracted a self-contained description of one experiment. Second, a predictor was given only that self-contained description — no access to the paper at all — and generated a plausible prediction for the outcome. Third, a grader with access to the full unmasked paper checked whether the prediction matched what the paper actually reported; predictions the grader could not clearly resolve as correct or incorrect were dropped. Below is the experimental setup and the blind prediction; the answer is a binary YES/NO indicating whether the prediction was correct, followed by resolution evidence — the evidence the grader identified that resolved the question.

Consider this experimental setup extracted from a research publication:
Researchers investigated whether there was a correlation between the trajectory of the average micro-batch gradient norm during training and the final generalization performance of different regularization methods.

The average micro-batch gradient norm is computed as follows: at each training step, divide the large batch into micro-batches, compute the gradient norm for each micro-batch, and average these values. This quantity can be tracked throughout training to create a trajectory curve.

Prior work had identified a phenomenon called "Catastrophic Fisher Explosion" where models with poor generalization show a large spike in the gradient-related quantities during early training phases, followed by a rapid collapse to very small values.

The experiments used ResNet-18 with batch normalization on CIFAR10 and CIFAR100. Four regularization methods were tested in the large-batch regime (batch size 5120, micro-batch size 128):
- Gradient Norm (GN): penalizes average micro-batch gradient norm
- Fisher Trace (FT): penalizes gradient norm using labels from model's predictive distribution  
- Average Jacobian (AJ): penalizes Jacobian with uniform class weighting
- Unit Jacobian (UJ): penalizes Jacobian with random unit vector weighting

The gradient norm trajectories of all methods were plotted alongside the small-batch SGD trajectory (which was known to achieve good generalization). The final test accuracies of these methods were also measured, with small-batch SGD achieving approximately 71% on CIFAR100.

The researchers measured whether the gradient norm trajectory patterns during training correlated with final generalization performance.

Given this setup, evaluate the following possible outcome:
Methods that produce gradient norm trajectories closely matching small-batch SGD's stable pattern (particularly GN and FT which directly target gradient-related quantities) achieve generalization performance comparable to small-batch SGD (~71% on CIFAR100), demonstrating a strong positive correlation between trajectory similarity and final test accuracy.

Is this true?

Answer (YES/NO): YES